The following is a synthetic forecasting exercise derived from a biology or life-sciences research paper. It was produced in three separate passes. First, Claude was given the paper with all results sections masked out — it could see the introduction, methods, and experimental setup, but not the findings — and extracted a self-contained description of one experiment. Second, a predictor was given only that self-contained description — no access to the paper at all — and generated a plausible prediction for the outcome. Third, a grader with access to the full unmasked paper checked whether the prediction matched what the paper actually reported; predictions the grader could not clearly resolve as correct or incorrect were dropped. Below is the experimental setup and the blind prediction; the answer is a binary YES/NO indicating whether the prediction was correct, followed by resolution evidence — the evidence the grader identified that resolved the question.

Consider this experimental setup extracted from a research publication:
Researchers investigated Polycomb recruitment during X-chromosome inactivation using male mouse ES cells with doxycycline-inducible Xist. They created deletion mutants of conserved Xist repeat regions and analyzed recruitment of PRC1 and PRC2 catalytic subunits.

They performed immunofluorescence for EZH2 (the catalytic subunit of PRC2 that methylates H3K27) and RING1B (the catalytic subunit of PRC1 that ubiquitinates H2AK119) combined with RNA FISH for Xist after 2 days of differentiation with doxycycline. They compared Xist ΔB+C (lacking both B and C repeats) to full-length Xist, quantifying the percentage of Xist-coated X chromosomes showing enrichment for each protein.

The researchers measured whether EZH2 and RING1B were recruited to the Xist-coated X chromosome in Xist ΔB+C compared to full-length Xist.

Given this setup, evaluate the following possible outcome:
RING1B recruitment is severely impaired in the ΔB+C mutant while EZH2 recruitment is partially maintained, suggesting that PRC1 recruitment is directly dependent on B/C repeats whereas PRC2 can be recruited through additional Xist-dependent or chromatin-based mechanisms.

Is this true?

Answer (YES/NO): NO